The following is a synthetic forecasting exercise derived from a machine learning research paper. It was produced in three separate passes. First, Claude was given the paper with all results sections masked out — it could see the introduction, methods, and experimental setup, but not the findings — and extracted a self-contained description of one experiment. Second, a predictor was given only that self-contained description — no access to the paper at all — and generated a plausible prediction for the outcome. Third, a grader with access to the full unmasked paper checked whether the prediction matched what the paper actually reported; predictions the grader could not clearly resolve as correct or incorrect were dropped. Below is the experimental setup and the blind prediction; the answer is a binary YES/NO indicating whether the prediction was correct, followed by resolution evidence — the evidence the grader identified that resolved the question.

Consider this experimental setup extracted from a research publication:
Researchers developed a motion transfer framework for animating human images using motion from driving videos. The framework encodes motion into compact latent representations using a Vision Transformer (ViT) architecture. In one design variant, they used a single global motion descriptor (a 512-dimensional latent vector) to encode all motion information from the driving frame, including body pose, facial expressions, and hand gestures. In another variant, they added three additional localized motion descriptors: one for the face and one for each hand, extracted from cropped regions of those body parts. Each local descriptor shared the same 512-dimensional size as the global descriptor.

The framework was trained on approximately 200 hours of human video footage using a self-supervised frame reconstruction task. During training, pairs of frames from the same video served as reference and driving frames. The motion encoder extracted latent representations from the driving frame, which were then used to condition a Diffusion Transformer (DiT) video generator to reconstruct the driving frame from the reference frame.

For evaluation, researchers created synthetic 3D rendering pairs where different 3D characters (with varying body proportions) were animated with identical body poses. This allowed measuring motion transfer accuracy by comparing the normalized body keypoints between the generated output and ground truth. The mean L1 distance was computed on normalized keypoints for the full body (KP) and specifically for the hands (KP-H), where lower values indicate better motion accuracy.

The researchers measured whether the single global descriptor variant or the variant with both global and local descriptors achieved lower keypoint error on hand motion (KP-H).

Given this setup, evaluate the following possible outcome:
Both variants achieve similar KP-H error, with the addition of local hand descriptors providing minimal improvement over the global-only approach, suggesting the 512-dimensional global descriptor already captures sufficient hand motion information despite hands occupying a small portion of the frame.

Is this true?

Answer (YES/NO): NO